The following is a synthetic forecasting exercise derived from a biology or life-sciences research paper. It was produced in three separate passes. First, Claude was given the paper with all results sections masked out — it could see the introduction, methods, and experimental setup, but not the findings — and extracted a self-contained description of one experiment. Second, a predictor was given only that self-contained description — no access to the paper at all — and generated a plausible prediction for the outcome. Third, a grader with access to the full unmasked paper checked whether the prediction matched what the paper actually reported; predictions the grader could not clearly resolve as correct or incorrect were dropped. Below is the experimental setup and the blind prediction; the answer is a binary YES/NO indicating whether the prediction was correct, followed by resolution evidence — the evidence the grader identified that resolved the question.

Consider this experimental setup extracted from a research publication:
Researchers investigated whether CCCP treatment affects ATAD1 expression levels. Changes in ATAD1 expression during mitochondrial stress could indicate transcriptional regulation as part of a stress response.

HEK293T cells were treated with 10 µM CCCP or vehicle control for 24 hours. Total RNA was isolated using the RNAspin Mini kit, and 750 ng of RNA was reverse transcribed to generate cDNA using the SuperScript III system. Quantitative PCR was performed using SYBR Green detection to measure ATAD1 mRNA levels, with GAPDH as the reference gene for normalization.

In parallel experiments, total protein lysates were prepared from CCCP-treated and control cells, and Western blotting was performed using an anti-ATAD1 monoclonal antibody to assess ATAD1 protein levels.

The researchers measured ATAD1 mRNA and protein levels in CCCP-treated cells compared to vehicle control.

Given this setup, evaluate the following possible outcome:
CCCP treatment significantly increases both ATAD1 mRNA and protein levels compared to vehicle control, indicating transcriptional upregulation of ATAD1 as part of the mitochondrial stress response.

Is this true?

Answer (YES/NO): NO